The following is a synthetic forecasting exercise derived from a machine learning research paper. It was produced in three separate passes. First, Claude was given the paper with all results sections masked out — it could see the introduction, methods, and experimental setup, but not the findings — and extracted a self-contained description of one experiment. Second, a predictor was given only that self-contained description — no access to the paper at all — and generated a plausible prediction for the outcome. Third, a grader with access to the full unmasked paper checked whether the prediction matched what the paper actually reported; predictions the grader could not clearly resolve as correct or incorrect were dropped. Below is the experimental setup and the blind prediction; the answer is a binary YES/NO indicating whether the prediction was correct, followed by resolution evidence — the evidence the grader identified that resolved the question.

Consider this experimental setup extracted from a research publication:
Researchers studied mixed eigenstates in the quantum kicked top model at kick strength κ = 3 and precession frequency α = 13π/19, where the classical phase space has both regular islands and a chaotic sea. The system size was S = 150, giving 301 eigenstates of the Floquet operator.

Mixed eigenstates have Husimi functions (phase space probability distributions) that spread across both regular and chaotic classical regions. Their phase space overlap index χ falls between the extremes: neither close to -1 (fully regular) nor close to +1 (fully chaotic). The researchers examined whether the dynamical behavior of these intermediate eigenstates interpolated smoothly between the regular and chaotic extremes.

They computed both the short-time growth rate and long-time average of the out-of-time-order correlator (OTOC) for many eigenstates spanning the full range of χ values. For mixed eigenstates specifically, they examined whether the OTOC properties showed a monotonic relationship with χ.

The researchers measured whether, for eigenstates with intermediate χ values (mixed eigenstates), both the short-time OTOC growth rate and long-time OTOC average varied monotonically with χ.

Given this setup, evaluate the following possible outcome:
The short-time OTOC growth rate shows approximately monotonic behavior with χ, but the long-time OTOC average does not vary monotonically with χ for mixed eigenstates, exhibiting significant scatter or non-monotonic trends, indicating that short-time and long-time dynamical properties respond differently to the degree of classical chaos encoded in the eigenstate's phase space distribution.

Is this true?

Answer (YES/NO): NO